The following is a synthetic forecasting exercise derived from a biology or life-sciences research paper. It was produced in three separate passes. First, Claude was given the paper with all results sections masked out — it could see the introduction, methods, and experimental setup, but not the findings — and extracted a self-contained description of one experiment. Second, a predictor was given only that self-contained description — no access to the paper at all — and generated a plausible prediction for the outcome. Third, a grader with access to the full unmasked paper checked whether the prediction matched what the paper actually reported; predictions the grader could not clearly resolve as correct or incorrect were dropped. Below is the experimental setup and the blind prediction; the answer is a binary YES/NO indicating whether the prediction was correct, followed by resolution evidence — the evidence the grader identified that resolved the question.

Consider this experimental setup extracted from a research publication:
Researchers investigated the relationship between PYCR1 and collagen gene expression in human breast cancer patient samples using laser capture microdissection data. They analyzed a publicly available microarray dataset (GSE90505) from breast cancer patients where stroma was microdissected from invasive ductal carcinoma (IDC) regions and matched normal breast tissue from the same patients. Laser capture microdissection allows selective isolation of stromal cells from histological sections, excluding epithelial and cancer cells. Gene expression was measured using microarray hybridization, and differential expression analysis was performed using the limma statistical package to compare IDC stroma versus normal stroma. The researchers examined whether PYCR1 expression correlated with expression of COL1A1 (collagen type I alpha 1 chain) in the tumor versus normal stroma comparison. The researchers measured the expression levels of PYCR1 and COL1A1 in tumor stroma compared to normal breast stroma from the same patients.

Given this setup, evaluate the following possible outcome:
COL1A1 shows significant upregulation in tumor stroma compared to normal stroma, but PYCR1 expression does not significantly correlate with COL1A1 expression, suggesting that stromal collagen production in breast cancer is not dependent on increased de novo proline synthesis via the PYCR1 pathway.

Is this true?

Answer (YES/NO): NO